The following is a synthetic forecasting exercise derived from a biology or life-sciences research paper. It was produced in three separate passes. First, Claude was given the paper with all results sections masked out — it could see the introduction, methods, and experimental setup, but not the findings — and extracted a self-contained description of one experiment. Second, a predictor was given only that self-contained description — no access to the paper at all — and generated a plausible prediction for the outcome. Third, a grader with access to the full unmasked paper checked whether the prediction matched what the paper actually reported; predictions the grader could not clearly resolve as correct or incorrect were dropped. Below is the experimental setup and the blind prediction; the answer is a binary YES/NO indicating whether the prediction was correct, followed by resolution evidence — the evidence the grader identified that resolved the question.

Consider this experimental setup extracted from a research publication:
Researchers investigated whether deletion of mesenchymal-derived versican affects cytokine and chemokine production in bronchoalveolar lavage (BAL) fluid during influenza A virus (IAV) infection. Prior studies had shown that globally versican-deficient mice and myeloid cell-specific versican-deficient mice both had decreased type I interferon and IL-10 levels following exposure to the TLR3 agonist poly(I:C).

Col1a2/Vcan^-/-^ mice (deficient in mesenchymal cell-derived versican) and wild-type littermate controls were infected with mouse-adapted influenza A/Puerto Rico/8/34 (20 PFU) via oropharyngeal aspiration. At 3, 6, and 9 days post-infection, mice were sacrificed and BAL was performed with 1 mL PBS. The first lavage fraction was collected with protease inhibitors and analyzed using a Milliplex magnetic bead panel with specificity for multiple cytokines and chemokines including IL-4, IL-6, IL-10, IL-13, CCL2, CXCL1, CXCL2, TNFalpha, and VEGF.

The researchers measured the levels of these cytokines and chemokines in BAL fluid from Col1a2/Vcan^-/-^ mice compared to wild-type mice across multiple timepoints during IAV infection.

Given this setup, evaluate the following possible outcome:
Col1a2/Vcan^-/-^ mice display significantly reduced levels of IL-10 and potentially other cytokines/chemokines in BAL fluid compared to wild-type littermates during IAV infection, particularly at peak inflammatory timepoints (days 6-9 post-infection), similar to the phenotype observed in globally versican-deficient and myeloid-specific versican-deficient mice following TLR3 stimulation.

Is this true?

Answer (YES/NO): NO